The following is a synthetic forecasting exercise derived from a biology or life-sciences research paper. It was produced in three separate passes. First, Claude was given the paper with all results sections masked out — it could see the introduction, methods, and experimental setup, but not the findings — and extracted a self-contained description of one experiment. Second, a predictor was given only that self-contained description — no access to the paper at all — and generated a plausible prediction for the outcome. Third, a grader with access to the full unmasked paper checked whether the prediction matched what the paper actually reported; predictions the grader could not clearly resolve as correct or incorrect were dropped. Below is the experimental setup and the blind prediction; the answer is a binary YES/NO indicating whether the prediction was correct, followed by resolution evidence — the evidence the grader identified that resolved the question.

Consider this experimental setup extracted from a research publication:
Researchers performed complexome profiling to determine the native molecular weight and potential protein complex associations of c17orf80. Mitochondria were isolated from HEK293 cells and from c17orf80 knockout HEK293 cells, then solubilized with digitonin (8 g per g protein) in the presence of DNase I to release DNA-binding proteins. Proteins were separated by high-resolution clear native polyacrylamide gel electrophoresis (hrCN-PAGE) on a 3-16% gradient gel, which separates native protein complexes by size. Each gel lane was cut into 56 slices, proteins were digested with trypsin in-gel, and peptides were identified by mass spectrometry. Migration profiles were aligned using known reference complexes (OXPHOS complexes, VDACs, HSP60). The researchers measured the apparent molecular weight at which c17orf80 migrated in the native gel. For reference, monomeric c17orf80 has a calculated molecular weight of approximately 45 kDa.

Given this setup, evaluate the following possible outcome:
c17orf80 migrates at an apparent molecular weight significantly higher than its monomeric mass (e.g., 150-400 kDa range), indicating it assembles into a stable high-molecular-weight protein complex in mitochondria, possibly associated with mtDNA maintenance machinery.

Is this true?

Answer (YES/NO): NO